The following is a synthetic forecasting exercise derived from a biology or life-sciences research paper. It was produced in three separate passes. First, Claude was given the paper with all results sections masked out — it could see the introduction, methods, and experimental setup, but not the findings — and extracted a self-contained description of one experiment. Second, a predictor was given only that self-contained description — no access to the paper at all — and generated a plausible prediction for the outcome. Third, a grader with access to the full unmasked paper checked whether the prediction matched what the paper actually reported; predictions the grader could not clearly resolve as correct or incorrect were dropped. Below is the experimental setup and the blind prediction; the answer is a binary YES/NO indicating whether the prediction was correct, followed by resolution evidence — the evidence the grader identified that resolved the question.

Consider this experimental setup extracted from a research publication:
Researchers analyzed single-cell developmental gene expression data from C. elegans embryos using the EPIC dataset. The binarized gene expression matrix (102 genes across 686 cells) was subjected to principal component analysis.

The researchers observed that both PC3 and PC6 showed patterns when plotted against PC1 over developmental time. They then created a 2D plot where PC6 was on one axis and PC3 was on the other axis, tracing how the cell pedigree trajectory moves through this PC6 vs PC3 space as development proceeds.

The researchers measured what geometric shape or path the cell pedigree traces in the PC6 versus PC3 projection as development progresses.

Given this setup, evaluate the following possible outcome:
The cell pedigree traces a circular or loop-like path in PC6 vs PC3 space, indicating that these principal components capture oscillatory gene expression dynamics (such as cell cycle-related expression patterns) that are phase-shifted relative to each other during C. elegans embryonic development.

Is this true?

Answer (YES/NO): NO